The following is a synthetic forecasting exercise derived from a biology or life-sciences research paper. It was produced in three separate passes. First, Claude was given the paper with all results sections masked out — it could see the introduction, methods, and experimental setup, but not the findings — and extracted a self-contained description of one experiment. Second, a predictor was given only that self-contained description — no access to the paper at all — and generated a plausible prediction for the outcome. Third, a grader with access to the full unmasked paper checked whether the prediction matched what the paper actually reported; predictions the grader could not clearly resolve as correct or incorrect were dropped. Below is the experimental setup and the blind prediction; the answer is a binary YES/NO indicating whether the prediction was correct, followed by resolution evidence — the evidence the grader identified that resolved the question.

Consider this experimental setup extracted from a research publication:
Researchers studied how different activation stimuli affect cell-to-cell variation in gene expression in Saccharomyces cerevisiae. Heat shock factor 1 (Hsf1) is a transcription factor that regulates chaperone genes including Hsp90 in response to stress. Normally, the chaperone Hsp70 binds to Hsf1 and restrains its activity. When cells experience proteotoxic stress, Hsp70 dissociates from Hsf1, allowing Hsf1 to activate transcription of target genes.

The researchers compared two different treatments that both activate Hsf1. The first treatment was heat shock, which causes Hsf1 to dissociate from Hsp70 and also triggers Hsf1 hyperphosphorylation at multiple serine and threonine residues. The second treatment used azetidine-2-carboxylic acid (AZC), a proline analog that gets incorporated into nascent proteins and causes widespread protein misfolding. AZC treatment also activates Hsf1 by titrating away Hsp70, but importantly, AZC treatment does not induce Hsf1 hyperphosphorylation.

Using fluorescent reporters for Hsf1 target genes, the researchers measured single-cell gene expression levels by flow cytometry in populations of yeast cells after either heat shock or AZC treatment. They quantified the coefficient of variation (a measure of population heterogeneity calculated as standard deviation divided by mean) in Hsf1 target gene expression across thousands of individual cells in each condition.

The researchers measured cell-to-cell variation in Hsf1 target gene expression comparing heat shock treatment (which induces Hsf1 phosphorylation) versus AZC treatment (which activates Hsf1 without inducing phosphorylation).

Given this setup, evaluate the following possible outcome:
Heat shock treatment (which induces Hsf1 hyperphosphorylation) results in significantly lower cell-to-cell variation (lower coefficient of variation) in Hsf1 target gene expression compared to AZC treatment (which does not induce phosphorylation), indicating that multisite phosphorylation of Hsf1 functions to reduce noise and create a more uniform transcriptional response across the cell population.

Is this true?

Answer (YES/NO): NO